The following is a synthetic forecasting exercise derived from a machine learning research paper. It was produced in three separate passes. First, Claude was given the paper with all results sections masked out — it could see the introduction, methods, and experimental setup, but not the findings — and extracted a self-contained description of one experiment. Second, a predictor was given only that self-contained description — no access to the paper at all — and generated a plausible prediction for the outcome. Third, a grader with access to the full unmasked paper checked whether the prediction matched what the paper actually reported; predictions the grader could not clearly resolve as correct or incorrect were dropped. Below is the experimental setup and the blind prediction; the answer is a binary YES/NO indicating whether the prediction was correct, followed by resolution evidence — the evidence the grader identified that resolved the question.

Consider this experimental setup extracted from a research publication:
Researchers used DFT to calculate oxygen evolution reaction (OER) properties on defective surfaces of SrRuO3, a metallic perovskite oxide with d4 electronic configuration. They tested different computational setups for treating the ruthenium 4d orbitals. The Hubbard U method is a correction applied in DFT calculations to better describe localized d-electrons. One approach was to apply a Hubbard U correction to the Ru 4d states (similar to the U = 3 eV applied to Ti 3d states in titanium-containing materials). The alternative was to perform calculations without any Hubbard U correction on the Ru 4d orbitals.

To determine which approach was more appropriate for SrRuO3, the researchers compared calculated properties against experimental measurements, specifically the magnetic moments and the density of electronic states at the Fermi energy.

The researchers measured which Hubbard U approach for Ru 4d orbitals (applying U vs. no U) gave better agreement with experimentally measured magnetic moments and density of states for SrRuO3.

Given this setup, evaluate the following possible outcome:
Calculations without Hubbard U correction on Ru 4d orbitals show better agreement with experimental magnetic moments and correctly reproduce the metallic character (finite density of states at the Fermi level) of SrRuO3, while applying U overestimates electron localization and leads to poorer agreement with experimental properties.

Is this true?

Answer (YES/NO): NO